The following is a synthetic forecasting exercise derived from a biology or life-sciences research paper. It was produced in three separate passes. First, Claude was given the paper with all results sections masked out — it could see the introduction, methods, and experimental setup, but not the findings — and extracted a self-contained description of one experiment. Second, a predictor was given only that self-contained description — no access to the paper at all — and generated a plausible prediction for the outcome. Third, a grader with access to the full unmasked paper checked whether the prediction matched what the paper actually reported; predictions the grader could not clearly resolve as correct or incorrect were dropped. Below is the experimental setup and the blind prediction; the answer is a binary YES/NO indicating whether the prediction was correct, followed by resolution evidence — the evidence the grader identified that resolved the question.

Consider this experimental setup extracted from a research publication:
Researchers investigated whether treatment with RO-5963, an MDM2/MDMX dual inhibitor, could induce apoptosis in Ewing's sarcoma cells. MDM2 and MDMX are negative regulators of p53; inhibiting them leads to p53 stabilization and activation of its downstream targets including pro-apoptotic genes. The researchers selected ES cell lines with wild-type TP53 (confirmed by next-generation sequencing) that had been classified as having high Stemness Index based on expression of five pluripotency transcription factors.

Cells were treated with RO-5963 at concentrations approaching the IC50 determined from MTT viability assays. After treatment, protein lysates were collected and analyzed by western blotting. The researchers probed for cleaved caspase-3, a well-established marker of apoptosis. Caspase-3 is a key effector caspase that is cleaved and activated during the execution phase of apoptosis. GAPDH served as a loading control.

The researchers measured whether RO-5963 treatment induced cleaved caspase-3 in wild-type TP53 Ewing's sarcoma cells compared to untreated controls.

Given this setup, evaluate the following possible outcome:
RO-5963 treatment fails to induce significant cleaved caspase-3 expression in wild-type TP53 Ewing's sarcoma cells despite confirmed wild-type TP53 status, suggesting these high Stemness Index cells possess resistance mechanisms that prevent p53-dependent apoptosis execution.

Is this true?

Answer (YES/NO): NO